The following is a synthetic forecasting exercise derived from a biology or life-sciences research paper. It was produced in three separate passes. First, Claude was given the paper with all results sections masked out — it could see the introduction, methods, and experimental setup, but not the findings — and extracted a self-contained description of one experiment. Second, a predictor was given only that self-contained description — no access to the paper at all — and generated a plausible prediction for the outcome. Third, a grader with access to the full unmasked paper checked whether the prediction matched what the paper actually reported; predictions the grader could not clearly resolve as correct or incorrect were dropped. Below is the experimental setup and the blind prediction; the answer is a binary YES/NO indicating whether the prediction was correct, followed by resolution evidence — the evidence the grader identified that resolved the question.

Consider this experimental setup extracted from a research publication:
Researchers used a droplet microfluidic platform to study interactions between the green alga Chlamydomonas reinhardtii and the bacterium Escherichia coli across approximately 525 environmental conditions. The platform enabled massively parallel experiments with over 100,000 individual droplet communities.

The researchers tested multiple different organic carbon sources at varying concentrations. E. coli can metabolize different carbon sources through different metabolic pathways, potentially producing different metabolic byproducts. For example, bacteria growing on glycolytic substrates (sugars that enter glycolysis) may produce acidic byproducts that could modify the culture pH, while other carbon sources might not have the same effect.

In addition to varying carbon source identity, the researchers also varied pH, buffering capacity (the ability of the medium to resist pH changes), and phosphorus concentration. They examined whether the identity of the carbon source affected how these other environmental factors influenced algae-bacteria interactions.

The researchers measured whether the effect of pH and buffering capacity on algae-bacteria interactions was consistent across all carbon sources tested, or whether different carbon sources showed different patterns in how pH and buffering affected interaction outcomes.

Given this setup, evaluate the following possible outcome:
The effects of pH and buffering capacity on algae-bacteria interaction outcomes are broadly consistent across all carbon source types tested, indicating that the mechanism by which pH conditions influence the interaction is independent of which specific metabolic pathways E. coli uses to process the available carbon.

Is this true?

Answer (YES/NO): NO